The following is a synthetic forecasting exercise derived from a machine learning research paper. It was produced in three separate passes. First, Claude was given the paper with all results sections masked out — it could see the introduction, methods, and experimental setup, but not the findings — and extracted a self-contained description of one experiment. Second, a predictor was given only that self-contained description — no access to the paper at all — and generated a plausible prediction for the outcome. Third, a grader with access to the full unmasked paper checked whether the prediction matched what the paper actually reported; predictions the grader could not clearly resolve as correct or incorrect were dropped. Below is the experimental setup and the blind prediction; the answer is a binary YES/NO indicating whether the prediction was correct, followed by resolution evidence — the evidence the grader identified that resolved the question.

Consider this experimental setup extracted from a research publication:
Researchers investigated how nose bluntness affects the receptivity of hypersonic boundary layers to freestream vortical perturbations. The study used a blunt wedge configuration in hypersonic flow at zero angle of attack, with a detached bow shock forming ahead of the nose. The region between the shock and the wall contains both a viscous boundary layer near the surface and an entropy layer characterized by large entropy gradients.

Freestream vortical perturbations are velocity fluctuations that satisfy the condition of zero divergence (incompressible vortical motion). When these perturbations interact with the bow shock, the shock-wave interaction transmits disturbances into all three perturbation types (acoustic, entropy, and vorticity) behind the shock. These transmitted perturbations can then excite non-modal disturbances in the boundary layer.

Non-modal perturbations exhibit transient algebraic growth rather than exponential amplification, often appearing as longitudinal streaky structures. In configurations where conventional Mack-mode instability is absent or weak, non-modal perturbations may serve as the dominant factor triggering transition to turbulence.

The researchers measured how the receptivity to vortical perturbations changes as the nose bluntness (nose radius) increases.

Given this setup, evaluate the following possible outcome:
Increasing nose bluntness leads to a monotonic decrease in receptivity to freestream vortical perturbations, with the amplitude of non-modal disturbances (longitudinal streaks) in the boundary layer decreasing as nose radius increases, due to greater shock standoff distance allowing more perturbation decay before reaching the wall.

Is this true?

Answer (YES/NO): YES